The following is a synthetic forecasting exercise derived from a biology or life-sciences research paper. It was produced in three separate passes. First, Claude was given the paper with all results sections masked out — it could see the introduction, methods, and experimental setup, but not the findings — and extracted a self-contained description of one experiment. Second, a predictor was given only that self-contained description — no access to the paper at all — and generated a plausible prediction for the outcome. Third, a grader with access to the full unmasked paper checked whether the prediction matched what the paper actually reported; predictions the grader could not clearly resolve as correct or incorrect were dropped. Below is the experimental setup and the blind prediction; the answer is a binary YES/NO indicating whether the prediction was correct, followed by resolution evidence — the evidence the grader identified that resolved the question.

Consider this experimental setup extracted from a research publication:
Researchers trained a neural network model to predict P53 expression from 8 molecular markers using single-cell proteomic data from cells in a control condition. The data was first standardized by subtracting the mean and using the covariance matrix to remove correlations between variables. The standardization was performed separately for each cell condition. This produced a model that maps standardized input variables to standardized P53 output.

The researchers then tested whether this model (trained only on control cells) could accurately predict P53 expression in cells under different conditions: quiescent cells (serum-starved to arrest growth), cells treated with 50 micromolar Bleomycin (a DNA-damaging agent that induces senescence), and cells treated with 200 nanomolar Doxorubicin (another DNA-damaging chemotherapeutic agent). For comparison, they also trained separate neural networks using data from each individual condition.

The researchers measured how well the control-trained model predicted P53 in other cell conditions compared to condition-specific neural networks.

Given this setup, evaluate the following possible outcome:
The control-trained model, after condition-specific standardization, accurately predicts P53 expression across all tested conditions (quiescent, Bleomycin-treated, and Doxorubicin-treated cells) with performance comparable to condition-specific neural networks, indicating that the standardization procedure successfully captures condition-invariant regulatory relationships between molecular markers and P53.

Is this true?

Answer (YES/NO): YES